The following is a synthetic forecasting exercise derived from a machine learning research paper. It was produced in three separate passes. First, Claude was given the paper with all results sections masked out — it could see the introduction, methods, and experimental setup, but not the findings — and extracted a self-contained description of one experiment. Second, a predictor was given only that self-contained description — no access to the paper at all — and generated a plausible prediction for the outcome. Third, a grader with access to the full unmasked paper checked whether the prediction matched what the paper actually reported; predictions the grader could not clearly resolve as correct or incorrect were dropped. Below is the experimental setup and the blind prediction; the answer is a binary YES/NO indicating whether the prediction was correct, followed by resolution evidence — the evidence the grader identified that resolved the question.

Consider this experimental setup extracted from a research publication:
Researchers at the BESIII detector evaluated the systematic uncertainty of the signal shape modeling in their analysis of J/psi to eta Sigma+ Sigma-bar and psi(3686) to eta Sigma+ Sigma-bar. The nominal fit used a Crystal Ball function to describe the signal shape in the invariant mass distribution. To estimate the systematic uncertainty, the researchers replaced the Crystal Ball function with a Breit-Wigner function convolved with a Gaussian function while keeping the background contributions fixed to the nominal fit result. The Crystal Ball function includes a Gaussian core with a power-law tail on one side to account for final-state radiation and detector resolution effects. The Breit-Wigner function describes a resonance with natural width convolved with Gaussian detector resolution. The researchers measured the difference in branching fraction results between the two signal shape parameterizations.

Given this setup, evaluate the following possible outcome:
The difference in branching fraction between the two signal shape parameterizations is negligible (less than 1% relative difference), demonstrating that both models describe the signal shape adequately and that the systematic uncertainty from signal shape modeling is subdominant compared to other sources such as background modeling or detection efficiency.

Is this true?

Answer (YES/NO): NO